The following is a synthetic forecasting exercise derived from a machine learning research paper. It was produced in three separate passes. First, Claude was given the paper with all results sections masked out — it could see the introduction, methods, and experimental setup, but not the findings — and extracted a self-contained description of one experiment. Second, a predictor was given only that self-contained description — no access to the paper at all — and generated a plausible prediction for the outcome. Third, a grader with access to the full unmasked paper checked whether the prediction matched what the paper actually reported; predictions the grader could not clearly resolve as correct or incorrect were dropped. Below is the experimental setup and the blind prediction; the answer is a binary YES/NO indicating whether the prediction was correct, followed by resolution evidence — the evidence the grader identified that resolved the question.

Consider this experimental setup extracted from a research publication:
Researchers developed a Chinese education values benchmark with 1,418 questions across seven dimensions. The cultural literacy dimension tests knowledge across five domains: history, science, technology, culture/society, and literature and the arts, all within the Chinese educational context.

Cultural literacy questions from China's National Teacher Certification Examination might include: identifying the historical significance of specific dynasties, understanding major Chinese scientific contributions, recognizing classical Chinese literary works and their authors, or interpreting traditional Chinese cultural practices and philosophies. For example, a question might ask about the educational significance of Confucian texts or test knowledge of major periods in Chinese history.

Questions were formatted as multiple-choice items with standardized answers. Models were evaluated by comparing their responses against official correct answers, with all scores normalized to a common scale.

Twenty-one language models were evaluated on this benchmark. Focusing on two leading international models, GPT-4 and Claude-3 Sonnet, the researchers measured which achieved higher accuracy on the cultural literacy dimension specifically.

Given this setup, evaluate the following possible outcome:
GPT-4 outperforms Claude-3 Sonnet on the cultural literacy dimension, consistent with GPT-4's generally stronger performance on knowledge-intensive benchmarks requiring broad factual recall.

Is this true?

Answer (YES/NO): YES